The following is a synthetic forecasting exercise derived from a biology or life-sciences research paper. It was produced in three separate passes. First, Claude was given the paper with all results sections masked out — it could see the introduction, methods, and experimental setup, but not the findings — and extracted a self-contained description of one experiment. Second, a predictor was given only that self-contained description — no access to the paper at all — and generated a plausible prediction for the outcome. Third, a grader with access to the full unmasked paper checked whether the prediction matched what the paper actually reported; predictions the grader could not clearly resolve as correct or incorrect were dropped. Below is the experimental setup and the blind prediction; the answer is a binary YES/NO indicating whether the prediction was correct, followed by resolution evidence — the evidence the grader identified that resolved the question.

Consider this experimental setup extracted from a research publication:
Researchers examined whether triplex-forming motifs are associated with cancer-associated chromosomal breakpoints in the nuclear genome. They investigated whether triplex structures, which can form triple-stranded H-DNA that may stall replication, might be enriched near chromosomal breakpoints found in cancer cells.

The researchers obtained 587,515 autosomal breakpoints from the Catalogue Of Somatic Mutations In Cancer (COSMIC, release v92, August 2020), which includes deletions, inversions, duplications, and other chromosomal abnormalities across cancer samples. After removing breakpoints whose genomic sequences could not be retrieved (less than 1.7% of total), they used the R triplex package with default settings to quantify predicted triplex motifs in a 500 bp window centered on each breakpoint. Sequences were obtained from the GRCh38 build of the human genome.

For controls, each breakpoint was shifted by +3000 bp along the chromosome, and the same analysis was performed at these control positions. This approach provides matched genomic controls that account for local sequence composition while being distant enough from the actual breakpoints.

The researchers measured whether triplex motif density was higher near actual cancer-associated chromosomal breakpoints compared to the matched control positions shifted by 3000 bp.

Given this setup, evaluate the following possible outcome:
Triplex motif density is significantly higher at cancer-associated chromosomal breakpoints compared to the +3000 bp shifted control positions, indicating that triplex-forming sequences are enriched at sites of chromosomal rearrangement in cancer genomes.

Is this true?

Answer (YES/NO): YES